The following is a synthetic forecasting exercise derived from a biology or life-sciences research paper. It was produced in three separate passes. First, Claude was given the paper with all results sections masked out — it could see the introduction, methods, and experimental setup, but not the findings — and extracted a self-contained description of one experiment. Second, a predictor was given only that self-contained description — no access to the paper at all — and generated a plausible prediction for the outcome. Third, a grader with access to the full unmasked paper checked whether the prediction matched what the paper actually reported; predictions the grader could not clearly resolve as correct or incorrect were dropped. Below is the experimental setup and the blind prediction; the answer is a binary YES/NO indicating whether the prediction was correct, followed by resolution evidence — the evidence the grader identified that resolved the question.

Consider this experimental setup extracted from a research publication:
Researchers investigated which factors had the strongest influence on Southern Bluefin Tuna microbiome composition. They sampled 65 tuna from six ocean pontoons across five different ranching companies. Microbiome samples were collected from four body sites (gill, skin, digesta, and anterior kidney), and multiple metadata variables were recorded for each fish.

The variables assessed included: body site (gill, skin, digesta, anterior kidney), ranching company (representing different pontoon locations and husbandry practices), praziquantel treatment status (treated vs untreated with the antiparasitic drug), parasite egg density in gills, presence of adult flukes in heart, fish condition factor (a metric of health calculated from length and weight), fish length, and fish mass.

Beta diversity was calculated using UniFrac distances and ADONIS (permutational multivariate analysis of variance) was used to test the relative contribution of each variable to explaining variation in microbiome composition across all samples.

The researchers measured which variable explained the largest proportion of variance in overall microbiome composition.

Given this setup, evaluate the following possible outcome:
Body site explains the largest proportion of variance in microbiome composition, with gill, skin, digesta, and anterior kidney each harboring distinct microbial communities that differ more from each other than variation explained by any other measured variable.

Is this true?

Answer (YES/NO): NO